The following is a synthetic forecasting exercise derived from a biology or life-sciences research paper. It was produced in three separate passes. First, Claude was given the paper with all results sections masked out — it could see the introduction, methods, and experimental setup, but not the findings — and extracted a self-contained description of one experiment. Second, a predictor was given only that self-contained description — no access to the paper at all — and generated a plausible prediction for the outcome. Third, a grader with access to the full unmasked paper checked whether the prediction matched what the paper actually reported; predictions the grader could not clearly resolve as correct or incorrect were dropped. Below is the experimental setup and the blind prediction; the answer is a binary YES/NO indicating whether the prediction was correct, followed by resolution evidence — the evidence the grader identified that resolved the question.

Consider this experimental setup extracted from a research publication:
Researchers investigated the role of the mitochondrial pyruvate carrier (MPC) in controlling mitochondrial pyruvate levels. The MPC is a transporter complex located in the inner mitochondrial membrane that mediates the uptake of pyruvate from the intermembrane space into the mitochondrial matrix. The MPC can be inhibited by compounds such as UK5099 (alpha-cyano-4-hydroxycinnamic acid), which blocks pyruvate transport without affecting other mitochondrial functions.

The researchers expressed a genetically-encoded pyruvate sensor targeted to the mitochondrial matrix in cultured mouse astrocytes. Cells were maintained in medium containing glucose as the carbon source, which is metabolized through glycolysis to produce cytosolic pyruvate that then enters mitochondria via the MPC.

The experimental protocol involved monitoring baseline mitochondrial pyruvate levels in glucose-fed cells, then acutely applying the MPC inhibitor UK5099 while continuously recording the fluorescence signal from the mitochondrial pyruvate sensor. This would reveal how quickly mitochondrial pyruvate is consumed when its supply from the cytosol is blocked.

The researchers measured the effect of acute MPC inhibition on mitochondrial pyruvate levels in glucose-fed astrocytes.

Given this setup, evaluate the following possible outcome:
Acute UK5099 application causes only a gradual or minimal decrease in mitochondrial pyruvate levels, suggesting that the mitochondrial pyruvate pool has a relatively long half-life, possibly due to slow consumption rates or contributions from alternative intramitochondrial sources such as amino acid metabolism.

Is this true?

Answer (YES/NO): NO